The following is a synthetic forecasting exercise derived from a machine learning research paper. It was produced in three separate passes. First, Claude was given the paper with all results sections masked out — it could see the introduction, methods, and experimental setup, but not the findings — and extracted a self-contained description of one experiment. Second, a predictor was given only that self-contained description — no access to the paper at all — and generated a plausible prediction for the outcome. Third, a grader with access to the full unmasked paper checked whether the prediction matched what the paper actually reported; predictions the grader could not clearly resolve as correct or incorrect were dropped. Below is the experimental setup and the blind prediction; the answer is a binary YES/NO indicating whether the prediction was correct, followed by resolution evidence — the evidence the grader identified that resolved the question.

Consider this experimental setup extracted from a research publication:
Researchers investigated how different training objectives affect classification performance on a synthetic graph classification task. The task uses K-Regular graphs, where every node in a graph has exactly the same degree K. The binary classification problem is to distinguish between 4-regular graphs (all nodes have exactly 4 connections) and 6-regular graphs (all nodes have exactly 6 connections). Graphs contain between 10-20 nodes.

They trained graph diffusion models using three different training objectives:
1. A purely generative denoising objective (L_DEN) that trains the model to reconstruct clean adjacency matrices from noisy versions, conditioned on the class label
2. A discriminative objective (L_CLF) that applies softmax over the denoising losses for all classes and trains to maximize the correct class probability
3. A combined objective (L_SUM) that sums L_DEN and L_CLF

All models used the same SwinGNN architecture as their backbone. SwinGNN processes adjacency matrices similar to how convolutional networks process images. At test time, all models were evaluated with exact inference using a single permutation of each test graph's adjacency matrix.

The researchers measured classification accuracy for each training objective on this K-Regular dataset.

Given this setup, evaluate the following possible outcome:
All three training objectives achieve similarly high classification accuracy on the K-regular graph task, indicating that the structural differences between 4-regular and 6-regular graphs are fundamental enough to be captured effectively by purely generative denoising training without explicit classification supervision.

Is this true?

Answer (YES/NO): NO